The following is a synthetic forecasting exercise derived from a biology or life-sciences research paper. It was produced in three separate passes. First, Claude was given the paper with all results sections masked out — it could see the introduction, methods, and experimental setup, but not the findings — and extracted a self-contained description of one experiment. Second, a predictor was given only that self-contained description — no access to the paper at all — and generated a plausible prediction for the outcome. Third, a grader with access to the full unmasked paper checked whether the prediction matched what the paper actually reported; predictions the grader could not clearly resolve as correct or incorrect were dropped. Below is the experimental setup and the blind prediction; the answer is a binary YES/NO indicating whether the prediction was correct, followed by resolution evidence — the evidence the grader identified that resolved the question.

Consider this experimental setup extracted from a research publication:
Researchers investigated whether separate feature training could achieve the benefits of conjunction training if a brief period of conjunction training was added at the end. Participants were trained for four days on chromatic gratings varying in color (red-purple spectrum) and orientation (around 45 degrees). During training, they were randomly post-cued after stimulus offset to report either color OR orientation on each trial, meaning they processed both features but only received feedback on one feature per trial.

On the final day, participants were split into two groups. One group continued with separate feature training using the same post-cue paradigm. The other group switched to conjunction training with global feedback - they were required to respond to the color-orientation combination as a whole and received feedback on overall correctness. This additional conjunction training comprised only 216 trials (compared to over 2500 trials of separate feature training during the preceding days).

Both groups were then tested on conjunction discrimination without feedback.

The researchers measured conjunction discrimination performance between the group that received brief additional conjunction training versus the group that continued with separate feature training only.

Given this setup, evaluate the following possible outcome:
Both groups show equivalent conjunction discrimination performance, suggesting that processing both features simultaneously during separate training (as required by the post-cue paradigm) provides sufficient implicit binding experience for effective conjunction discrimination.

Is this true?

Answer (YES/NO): NO